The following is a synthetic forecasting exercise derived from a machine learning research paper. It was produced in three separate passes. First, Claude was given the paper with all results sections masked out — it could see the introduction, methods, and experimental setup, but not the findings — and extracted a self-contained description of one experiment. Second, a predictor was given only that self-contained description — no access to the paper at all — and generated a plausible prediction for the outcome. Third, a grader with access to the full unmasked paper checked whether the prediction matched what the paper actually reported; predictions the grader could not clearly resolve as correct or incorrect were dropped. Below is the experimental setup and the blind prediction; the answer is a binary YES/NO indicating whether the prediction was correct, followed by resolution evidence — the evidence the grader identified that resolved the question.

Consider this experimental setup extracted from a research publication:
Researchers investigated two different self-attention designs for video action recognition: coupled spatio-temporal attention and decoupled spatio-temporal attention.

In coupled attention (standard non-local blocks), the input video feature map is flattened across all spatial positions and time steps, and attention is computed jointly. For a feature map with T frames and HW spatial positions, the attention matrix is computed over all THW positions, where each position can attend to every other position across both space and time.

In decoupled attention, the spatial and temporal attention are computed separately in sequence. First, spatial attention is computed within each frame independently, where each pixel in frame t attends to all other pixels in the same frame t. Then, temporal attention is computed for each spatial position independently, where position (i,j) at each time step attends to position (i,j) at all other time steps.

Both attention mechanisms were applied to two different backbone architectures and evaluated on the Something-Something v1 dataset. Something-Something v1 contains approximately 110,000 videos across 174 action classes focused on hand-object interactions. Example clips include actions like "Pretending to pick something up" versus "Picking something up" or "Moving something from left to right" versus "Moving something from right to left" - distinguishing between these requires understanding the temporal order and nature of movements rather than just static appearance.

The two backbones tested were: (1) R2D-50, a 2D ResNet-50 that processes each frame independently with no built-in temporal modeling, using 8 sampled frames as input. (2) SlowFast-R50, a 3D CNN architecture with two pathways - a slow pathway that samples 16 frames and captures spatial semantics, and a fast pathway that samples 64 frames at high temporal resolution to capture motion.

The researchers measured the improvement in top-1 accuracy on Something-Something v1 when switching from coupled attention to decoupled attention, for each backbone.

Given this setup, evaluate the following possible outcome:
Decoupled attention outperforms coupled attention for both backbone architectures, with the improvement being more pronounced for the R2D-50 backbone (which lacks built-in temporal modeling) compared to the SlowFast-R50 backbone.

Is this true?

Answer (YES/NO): YES